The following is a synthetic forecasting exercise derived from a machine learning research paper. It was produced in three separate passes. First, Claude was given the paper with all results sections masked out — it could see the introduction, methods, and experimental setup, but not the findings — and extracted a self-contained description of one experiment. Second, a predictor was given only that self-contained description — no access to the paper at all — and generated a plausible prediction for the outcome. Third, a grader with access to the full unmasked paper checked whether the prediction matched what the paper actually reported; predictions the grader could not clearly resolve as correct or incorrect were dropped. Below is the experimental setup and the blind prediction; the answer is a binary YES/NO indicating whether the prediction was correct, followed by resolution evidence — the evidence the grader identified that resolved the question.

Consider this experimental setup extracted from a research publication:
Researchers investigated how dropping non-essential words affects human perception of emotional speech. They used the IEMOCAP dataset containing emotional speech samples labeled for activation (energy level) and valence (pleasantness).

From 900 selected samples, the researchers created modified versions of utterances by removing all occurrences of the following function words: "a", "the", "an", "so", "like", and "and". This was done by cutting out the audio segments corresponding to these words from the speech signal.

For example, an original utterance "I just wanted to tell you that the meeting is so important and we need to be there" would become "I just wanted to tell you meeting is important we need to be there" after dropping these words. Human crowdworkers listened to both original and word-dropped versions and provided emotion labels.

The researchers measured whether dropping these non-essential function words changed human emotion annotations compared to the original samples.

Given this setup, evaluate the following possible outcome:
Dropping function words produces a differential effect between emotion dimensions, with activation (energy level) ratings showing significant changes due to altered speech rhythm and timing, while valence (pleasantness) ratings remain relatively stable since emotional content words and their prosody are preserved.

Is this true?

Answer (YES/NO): NO